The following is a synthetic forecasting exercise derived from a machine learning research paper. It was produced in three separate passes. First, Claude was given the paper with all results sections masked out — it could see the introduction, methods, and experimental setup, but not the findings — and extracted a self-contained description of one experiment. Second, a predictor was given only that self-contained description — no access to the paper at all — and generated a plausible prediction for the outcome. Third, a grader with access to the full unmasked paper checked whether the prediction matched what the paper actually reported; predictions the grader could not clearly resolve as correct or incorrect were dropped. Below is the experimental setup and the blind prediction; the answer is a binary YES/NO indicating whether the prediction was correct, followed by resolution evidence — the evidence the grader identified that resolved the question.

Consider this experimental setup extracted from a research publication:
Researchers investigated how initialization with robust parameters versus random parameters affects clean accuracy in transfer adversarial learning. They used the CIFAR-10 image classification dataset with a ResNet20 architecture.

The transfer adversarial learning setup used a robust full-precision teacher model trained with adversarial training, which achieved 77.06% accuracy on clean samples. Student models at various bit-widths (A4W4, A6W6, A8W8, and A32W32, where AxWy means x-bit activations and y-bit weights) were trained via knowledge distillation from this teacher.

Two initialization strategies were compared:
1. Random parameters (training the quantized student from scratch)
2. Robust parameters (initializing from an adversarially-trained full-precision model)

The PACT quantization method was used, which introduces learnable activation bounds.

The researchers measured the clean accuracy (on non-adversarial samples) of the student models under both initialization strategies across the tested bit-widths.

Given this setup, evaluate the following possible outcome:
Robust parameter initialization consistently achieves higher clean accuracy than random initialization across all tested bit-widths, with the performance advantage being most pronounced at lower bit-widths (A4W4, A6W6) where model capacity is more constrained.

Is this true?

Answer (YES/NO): NO